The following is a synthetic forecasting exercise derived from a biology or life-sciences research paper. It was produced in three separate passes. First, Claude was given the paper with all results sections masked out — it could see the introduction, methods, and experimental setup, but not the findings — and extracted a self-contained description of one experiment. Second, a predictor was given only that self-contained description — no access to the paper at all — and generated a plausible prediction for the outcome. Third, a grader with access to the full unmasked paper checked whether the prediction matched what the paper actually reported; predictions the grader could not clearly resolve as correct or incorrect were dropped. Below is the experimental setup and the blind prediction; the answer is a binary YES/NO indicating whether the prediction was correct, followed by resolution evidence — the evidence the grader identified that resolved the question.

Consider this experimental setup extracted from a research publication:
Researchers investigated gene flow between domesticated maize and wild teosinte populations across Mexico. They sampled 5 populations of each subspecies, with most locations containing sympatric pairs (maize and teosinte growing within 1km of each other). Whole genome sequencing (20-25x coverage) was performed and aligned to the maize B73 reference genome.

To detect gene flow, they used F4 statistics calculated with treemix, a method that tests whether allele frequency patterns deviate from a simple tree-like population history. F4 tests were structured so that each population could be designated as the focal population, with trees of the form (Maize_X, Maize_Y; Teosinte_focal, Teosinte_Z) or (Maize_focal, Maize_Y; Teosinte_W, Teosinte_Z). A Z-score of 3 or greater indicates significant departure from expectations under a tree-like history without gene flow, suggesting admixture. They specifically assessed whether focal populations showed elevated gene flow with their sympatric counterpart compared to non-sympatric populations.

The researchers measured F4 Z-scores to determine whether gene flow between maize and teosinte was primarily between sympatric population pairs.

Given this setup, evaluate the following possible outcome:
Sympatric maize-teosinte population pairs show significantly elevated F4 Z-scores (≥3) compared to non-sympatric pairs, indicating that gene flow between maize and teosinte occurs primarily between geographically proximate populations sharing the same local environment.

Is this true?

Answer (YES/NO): NO